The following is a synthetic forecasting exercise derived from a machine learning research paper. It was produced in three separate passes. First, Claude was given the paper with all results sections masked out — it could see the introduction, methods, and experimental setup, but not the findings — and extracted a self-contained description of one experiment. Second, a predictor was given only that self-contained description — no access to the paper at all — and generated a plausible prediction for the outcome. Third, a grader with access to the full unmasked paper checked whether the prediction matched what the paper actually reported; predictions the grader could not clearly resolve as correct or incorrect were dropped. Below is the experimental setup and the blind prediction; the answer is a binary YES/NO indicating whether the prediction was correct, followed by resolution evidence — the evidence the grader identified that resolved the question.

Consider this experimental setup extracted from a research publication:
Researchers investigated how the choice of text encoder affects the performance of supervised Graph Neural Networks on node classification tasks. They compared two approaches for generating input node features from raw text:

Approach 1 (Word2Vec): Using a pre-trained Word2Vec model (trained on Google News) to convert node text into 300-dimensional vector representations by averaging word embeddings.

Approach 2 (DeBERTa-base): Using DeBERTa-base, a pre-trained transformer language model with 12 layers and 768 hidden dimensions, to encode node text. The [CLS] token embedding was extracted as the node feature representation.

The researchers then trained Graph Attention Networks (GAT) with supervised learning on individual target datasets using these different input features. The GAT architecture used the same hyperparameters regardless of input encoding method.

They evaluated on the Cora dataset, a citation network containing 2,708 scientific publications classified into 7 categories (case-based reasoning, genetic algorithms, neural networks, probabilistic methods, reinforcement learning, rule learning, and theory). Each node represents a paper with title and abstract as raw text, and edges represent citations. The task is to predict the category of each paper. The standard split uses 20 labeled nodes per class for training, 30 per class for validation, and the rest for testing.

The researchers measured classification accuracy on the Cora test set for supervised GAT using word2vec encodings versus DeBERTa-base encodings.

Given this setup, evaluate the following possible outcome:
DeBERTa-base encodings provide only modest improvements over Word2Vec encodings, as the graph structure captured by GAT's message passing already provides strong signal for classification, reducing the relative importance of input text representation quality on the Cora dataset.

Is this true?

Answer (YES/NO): NO